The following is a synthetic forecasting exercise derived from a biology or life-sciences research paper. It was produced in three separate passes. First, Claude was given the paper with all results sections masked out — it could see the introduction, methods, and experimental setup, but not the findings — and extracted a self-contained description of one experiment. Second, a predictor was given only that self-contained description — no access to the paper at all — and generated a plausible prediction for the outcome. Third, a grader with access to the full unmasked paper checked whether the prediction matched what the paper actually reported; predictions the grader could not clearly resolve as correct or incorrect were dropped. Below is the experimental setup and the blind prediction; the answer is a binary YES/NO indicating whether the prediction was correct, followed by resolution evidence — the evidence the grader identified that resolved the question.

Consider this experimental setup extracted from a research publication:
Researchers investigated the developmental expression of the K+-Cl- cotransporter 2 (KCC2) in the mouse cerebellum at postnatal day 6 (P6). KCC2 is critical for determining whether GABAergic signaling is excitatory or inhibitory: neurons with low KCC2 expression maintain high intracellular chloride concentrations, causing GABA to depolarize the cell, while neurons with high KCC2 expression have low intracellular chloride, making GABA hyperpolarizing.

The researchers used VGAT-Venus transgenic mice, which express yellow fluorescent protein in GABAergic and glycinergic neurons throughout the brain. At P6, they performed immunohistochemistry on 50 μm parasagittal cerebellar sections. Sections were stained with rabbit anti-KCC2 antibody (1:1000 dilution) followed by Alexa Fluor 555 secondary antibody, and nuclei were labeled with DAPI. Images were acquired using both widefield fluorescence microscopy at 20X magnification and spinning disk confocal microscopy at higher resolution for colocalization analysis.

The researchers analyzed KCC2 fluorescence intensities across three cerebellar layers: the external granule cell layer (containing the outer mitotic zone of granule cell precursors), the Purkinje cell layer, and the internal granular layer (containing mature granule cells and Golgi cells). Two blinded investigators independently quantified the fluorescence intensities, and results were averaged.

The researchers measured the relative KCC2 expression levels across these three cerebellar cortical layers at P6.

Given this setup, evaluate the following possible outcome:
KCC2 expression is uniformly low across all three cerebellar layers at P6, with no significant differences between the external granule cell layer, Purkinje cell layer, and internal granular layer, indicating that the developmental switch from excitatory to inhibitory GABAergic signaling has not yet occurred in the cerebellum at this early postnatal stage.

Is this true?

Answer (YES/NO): NO